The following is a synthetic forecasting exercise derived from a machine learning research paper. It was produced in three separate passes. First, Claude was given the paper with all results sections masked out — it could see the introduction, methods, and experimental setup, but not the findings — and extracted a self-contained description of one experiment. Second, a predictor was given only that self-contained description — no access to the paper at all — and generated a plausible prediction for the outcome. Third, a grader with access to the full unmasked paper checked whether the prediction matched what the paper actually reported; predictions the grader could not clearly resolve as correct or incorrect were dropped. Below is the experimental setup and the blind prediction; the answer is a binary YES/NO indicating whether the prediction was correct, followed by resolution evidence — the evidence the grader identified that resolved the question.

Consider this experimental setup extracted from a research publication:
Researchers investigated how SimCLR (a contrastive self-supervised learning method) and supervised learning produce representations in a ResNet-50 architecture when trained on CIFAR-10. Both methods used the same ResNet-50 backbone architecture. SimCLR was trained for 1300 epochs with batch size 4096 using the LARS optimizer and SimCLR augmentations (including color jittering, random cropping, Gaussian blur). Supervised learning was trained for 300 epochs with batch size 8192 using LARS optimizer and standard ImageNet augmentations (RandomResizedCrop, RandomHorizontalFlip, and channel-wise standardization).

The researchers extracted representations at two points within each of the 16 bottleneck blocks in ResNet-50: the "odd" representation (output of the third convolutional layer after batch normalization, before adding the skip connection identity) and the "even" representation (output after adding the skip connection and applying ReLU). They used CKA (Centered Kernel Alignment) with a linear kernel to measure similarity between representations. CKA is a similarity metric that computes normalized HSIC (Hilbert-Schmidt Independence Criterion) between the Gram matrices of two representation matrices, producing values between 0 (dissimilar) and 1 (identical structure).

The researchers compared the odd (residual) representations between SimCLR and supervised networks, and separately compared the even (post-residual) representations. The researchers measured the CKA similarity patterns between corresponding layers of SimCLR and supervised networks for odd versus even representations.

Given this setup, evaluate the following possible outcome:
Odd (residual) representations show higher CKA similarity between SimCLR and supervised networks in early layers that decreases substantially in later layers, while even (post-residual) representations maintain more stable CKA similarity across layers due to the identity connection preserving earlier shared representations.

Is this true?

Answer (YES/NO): YES